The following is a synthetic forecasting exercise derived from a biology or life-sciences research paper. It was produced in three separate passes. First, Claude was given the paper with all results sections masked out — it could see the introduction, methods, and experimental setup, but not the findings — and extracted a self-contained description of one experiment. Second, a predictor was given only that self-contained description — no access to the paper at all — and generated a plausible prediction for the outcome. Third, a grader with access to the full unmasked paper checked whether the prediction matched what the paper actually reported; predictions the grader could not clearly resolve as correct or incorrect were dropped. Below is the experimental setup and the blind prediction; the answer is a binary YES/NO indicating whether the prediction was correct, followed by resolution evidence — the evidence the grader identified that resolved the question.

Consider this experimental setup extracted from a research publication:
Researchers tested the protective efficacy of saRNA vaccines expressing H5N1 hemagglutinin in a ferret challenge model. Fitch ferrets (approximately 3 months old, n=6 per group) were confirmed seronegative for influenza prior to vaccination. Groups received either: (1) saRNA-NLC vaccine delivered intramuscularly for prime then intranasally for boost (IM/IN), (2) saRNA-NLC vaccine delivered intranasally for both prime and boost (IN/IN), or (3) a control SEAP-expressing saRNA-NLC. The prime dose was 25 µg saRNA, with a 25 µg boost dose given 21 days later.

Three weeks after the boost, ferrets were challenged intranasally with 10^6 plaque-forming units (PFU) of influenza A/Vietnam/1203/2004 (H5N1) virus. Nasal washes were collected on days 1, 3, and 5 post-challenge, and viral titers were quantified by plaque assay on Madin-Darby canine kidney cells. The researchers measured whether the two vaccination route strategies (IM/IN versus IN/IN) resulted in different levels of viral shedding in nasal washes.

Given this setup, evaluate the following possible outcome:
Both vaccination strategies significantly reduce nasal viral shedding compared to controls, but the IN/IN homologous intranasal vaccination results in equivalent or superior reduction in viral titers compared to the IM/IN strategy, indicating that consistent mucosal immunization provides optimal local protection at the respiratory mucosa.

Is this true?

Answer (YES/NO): YES